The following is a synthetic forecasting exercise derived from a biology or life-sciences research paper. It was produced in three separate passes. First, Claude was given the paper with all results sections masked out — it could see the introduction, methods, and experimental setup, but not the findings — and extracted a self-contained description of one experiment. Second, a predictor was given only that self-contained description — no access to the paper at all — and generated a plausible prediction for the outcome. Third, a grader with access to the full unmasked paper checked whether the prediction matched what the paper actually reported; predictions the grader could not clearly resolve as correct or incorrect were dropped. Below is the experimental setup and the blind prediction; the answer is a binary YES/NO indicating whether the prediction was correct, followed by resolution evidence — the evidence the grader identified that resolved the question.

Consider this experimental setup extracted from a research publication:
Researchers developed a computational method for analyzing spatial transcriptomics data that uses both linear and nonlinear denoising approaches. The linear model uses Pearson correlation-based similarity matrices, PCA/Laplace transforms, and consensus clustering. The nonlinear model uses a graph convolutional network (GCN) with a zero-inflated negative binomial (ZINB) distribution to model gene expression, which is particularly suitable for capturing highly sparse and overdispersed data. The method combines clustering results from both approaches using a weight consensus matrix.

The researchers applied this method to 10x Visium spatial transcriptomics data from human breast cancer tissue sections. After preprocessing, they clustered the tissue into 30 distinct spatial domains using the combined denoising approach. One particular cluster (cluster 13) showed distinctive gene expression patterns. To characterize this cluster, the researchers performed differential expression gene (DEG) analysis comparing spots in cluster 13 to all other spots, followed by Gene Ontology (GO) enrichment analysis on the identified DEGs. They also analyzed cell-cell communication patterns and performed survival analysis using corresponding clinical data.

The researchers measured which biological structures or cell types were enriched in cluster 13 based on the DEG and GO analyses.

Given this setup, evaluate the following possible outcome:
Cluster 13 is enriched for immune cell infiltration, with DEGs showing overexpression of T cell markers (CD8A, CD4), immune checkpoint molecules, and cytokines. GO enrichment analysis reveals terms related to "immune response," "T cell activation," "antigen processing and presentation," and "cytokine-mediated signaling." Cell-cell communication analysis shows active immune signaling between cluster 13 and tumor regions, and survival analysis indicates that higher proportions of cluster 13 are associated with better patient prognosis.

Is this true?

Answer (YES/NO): NO